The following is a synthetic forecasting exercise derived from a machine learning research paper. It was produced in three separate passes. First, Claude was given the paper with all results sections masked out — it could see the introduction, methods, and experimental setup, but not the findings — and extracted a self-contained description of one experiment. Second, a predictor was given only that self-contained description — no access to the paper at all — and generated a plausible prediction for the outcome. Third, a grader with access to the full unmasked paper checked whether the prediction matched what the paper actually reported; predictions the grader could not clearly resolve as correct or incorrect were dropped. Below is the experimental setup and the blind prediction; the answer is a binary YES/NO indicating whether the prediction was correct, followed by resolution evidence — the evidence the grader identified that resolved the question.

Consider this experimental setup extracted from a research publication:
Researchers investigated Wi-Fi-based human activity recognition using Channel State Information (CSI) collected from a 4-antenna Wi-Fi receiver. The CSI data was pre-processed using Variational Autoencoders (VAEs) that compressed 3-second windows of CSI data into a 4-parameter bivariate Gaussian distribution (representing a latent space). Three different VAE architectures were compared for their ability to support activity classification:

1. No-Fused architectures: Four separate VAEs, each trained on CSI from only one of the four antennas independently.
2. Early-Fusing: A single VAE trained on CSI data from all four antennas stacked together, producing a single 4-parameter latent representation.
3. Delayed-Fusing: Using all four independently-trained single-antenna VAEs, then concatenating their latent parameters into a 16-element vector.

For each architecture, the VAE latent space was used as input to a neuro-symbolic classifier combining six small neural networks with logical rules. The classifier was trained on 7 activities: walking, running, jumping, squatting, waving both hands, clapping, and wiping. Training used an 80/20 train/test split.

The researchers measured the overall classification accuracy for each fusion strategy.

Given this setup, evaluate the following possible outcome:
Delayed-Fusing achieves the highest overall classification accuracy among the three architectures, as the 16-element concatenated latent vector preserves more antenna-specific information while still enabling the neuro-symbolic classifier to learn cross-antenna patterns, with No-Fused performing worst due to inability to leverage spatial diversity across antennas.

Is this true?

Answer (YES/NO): YES